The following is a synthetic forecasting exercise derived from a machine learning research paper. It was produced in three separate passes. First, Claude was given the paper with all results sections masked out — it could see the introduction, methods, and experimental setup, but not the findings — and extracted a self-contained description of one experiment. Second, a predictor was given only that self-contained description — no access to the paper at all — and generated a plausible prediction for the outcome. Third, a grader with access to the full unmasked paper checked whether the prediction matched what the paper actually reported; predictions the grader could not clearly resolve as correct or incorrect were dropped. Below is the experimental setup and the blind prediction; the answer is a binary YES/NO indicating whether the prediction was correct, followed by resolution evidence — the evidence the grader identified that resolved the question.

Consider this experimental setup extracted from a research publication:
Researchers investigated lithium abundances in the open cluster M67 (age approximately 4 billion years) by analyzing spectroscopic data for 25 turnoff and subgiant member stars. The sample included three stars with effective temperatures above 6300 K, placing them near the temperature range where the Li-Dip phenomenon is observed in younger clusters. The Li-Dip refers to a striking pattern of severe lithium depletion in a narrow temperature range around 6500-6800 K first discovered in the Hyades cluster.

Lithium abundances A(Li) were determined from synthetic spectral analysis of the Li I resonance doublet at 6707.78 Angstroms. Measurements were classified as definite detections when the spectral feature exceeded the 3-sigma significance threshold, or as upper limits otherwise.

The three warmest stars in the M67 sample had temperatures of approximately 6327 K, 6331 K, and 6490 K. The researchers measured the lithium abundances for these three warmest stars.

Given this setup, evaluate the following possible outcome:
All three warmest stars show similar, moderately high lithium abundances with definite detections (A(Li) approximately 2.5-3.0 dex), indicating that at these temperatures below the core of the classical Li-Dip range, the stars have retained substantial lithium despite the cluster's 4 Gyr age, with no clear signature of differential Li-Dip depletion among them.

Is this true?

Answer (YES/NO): NO